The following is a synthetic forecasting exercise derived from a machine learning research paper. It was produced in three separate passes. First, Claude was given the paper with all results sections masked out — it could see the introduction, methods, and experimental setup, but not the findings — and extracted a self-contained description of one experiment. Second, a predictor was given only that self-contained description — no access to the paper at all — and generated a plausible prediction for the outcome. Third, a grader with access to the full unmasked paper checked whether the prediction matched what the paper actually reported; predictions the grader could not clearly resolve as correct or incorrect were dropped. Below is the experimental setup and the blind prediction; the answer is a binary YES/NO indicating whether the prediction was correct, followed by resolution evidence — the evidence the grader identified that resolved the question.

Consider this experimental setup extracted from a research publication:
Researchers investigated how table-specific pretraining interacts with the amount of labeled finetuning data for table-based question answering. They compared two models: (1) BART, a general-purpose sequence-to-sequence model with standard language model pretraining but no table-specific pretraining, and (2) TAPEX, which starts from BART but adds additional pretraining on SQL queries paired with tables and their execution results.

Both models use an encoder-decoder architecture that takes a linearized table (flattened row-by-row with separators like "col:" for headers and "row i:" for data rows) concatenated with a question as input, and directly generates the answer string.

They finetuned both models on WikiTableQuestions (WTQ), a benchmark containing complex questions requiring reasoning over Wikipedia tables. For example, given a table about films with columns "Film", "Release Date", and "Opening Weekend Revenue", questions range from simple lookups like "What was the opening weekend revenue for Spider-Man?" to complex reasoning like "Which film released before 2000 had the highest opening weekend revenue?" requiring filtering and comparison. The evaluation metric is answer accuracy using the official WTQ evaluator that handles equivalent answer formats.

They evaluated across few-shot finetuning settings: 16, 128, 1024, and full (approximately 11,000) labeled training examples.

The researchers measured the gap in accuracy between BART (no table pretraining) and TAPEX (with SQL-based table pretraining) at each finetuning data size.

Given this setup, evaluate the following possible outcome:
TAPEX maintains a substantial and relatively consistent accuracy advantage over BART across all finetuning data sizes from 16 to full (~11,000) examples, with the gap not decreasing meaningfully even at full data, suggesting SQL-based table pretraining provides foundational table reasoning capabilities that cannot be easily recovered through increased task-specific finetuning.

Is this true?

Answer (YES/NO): NO